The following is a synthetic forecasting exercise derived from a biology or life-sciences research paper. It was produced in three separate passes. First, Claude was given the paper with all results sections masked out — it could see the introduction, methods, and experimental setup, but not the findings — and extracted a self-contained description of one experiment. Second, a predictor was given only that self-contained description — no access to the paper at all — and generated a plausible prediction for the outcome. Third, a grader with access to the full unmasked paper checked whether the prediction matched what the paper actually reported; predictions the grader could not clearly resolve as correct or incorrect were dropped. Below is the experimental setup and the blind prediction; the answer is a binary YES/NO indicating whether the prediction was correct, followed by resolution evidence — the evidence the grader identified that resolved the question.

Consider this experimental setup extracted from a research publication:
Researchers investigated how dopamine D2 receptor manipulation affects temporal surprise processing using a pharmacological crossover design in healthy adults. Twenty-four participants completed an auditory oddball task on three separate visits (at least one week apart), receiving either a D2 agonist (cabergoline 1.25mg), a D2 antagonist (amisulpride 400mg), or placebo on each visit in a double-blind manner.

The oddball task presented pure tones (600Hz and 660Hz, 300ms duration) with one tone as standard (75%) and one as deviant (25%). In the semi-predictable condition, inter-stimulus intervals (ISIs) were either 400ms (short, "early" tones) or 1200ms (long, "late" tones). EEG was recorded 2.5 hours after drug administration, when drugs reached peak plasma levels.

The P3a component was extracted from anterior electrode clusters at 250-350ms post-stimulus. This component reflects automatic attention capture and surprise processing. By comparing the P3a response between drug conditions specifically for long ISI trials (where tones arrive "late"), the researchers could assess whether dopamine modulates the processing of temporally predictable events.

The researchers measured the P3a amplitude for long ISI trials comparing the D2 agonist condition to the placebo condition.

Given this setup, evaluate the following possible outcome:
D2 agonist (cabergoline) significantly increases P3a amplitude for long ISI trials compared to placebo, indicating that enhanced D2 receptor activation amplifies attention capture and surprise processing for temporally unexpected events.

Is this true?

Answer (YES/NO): NO